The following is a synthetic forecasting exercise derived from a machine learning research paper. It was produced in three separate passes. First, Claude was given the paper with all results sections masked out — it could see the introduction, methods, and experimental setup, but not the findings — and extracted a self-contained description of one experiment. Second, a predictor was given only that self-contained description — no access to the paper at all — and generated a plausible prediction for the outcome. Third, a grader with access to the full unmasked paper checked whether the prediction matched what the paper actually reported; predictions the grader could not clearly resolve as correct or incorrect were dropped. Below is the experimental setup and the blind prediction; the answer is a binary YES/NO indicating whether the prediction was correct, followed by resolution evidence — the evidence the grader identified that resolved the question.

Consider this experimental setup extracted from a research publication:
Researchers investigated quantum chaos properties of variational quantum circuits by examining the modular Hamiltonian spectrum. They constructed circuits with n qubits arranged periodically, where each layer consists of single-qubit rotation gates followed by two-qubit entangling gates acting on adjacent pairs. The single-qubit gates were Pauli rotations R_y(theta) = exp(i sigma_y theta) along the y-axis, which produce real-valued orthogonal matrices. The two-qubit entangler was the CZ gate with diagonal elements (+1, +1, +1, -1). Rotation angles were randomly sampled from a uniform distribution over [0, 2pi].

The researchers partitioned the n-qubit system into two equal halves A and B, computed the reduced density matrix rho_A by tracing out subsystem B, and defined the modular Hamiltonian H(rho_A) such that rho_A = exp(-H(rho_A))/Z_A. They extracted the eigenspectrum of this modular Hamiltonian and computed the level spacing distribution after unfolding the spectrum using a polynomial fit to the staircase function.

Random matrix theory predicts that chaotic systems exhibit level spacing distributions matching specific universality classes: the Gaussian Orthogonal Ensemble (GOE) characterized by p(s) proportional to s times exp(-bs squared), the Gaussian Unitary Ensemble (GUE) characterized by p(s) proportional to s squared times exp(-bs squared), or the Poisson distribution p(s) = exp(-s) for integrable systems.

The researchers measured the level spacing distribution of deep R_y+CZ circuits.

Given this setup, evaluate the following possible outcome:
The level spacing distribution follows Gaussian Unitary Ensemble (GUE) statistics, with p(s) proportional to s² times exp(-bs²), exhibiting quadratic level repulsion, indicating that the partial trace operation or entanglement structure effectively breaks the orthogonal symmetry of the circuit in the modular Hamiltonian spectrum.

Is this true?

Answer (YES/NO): NO